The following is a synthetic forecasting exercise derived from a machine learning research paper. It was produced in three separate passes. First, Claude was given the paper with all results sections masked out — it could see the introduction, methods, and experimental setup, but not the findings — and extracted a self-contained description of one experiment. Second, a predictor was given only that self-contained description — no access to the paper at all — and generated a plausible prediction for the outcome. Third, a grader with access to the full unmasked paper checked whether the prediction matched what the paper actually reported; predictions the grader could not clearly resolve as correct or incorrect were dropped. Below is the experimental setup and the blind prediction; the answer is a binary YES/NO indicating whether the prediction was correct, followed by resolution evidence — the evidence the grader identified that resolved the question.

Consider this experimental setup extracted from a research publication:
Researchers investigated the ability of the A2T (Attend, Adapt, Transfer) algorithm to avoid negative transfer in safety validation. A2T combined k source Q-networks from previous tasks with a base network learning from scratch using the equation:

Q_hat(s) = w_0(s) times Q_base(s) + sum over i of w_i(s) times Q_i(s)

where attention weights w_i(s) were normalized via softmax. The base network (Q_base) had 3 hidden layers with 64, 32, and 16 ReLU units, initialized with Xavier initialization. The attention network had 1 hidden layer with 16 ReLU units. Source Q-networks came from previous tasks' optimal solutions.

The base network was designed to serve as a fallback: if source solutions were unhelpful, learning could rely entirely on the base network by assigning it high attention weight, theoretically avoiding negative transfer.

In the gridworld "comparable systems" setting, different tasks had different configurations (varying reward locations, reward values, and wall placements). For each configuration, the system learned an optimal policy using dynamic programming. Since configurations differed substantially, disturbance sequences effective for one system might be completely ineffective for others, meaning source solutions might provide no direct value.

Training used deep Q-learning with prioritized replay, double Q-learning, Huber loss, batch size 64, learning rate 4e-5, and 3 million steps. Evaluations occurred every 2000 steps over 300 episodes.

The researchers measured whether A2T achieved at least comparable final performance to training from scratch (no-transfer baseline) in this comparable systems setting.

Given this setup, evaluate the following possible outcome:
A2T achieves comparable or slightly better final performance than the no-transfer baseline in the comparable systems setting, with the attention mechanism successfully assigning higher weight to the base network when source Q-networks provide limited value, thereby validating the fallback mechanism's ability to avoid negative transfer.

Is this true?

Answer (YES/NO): NO